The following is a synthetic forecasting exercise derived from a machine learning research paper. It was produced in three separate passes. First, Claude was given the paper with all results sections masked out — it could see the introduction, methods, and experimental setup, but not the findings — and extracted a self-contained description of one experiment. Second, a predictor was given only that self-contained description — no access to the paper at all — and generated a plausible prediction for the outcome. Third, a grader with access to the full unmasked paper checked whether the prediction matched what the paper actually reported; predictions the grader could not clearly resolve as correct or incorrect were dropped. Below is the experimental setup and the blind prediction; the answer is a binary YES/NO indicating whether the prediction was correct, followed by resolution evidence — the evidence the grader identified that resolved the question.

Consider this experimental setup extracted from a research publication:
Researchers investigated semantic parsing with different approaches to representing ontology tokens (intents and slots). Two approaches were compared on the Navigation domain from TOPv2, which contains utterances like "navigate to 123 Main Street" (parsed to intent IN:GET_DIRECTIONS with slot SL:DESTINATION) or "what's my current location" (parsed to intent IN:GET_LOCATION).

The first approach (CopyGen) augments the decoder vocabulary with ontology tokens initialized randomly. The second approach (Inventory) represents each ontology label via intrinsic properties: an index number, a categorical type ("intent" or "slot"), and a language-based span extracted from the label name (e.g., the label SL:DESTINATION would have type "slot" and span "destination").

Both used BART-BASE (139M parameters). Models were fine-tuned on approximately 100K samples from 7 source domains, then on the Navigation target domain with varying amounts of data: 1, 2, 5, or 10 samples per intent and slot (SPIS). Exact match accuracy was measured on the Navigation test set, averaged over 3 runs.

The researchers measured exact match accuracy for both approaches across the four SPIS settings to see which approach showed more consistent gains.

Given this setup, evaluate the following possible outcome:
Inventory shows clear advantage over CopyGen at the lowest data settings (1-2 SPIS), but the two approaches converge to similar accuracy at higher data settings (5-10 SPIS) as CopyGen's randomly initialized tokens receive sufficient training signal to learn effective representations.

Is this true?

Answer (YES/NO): NO